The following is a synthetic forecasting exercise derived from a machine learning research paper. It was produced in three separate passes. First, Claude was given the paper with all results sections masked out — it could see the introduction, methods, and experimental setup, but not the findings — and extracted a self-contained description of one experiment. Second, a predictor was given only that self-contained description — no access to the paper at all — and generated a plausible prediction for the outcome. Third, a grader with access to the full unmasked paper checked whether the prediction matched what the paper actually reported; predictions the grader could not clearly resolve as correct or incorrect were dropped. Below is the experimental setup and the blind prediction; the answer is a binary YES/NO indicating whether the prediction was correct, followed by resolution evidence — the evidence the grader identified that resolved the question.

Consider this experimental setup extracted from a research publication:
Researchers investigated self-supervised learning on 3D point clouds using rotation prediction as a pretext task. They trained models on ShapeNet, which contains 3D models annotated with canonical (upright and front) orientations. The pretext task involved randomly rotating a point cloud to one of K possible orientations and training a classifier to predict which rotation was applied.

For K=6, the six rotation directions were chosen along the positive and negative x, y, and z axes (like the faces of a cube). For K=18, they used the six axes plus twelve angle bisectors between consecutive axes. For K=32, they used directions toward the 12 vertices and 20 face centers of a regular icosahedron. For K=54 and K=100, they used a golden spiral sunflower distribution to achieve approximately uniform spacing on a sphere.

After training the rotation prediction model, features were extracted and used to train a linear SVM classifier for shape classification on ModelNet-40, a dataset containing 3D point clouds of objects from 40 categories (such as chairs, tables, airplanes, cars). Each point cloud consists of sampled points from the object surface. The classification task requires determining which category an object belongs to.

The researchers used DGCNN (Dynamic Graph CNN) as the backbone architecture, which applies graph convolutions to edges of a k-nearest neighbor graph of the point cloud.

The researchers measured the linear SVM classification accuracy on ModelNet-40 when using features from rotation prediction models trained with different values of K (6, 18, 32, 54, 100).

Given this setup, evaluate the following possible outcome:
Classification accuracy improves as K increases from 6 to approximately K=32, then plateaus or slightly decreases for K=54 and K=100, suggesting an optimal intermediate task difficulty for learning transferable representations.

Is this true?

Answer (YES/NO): NO